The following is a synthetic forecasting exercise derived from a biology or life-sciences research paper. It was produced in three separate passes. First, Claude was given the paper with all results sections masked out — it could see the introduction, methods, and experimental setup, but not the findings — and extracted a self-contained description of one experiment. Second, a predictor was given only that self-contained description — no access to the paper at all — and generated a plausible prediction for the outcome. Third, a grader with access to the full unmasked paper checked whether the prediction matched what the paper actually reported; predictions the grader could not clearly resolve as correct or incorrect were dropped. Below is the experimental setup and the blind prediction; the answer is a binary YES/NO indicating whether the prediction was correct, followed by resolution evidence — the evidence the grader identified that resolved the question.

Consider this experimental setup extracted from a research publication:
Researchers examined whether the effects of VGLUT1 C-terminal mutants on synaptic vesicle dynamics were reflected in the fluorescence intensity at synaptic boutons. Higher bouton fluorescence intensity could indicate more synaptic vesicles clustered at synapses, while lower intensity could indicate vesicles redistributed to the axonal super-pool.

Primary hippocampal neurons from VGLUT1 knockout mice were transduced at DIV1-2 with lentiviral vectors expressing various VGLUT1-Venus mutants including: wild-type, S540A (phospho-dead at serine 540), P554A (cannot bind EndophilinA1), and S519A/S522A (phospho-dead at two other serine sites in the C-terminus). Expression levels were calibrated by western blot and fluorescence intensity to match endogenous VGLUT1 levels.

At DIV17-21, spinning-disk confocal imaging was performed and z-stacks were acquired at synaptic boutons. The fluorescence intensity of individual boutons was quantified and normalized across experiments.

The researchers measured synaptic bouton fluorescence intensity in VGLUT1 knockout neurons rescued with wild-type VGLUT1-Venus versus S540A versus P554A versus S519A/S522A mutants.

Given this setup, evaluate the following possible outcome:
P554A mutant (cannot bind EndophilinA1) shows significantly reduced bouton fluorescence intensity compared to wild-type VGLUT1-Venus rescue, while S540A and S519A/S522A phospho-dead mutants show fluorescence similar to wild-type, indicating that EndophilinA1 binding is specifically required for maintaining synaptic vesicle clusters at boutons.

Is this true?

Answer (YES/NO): NO